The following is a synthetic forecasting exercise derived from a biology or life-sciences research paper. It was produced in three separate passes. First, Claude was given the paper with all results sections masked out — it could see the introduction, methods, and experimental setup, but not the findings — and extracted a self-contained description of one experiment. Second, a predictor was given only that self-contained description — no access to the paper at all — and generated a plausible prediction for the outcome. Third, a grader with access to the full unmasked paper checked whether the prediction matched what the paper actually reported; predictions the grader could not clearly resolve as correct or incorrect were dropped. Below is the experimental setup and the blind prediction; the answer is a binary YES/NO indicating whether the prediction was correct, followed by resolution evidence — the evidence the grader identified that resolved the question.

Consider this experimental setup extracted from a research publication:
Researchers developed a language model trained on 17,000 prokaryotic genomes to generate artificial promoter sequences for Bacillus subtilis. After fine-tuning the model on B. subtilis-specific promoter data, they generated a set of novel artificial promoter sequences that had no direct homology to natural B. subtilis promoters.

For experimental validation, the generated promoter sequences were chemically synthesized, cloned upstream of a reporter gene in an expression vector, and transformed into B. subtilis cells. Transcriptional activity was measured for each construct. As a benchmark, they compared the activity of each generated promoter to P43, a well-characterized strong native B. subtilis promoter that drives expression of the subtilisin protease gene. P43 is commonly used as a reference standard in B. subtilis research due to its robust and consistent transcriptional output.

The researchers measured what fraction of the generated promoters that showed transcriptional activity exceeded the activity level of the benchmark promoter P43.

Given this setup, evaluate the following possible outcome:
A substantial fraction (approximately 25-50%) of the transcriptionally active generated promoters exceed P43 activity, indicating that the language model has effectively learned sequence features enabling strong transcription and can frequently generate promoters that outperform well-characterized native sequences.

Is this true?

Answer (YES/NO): NO